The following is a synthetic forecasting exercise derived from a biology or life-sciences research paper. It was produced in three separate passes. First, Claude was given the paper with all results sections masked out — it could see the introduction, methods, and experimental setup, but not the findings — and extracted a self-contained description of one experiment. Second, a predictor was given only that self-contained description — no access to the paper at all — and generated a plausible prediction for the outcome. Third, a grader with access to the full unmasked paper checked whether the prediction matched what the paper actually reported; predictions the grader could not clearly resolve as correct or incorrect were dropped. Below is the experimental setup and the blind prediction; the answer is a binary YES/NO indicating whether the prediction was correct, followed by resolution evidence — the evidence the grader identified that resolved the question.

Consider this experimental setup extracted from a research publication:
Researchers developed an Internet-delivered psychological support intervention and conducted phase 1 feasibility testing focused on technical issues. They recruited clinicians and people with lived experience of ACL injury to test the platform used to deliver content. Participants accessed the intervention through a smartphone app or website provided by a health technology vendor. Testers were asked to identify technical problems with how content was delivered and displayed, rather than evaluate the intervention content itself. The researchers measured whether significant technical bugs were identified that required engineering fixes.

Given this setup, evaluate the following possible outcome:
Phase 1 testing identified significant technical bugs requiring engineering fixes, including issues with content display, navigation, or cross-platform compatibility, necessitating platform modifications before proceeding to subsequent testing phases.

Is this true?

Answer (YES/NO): YES